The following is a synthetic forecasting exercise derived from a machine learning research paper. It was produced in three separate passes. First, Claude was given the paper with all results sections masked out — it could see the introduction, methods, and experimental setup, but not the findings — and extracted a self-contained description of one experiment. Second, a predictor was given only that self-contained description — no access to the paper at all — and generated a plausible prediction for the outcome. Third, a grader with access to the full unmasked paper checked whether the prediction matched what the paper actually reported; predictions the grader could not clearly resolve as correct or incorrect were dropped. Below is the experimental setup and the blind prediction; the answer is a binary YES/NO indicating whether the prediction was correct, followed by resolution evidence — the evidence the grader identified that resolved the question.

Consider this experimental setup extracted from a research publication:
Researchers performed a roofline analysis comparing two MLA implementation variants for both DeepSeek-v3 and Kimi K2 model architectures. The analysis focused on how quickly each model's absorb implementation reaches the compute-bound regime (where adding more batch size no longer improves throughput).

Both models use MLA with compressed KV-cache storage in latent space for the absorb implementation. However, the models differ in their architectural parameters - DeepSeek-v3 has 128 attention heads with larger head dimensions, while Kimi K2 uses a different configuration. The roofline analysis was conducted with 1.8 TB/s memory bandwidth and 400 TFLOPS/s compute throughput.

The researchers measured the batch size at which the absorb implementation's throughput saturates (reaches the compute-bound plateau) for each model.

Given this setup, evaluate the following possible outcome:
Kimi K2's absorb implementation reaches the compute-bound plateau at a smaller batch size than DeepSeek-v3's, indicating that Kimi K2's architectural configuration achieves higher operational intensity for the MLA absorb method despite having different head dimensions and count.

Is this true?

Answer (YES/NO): YES